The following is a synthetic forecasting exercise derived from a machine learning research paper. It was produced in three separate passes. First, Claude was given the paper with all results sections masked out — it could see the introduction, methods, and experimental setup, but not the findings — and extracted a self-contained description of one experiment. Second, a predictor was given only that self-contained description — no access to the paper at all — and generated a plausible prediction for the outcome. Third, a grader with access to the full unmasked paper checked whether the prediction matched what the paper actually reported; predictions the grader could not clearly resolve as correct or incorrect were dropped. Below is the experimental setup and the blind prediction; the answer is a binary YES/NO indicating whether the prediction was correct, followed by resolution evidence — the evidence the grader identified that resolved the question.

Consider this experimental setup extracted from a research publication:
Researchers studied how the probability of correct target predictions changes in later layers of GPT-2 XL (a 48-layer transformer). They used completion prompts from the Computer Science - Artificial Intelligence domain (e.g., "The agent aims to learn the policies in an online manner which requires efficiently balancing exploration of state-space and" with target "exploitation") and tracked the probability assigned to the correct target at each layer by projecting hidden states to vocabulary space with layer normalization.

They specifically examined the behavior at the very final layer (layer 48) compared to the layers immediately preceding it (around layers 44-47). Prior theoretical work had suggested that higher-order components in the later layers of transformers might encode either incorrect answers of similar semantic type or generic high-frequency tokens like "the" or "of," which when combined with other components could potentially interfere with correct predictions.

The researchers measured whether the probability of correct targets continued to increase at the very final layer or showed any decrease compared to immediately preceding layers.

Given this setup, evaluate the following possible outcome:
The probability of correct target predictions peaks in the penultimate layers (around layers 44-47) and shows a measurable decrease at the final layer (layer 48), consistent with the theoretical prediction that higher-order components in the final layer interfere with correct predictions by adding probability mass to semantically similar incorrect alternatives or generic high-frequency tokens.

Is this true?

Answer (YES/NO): YES